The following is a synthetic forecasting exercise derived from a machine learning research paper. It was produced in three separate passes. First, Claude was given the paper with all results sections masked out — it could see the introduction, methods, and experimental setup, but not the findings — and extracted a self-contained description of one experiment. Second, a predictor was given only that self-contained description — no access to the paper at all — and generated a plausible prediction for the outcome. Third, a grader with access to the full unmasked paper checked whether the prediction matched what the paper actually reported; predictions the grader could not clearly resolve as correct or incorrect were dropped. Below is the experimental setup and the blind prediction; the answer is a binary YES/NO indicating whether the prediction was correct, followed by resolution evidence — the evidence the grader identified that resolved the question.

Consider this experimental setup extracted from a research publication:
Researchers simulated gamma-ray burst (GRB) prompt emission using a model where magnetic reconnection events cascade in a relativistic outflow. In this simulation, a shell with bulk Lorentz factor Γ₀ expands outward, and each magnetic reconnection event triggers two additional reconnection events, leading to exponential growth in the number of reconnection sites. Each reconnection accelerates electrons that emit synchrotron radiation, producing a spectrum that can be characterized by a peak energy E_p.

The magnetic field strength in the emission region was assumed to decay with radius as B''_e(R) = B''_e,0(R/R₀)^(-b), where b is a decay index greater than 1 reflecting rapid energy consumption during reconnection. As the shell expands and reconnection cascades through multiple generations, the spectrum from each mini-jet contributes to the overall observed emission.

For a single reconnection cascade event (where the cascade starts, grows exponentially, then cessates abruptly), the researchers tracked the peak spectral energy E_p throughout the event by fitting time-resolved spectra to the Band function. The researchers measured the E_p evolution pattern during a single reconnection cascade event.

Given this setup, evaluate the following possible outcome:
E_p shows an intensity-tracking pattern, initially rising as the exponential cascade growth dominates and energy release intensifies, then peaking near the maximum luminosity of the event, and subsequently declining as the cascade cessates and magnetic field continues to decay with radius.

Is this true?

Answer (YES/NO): NO